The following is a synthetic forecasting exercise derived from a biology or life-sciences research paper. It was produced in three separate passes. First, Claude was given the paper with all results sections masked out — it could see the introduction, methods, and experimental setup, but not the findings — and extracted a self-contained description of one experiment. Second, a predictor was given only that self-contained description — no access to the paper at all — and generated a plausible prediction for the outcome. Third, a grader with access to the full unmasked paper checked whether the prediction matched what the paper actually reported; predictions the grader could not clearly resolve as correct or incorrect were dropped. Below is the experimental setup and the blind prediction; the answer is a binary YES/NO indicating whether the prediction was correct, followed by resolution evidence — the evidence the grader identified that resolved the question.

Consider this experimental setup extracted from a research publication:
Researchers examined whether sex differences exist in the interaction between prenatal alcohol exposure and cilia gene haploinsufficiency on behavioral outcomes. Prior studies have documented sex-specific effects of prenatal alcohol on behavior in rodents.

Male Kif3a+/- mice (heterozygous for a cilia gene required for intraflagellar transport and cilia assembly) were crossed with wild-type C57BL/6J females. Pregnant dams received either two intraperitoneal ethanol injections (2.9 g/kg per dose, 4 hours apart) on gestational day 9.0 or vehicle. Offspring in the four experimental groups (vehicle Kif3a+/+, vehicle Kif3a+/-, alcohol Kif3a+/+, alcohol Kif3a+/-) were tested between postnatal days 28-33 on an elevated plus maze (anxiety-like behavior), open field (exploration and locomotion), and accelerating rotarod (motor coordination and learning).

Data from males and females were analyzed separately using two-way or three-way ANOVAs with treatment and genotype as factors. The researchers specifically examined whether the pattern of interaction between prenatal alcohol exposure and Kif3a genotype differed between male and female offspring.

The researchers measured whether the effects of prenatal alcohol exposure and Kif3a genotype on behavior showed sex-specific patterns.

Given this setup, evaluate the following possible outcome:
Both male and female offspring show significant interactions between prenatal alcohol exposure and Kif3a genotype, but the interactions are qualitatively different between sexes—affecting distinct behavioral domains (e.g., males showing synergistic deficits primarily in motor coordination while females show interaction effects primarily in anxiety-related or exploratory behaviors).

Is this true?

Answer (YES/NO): NO